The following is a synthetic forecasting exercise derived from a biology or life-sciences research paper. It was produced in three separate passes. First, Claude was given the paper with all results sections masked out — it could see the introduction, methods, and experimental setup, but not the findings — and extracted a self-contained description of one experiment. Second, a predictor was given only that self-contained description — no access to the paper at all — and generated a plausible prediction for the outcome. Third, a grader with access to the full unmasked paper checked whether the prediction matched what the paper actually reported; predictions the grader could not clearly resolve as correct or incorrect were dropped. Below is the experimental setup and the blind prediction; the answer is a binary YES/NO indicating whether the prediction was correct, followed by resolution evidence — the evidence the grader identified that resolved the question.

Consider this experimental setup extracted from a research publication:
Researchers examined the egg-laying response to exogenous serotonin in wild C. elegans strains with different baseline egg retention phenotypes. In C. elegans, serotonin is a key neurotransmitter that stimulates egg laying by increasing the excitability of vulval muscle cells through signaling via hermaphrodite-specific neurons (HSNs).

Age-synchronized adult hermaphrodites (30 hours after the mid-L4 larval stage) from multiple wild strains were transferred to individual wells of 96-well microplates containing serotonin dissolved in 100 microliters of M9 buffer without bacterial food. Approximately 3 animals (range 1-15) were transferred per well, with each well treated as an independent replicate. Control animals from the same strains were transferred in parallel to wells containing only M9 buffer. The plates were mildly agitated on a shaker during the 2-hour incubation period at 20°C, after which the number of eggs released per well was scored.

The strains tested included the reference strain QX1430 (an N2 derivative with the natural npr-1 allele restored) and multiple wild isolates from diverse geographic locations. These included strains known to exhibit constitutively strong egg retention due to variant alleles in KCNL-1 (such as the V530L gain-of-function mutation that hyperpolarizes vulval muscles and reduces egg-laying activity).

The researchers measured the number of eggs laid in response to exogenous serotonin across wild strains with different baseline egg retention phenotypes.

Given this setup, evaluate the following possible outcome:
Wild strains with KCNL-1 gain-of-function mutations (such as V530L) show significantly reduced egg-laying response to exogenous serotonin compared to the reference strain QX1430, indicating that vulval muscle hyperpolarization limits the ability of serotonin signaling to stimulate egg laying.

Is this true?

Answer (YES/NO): YES